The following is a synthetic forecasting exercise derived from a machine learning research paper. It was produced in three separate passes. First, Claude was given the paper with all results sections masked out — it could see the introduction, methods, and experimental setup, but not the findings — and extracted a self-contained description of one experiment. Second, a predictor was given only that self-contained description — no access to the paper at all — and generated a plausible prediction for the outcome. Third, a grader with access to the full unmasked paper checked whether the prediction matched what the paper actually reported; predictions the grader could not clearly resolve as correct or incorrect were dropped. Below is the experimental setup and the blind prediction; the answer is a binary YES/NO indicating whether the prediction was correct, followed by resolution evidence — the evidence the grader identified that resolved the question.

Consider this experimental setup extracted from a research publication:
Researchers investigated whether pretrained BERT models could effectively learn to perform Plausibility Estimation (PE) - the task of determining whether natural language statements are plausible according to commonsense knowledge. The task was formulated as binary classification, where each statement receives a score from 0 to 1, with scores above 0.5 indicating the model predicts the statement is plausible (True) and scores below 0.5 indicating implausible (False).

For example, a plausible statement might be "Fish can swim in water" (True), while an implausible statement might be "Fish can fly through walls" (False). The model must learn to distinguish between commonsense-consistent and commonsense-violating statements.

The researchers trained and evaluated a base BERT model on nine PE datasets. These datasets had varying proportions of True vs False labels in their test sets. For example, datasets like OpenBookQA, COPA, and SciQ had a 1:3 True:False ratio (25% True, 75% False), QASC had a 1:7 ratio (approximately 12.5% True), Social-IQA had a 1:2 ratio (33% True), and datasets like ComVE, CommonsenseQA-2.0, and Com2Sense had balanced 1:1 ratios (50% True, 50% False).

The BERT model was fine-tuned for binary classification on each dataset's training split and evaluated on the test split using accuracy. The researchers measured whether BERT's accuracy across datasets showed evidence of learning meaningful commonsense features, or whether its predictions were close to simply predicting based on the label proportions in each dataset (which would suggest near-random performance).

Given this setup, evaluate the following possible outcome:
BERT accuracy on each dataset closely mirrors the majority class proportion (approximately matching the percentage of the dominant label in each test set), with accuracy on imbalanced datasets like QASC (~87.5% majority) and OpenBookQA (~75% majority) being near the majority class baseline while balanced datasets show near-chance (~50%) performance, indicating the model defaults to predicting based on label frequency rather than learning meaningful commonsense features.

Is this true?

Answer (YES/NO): NO